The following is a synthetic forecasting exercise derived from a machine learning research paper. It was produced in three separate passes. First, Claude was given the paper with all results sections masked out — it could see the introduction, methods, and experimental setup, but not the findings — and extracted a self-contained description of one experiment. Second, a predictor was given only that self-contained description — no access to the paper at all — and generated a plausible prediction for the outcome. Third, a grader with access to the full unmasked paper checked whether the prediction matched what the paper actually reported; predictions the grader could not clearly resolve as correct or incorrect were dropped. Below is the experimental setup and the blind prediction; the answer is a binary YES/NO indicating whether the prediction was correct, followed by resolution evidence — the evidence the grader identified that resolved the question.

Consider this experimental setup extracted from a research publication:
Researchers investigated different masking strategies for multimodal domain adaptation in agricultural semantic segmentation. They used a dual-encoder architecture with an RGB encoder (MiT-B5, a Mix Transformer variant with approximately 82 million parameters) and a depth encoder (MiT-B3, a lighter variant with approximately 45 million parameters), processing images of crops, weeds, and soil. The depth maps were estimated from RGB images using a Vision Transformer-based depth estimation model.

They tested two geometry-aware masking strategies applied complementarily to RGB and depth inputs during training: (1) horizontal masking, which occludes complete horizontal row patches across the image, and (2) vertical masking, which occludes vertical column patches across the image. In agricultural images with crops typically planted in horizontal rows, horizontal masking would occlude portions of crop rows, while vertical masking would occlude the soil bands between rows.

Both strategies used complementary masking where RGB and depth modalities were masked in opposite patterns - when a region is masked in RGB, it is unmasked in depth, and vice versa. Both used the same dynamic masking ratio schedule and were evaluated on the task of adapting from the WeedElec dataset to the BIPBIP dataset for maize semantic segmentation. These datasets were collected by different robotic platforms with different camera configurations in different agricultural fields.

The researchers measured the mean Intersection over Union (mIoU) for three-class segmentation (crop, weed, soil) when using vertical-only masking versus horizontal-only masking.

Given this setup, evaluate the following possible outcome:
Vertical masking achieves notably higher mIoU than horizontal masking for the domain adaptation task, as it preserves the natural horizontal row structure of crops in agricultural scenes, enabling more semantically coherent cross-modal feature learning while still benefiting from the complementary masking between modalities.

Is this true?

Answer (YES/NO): YES